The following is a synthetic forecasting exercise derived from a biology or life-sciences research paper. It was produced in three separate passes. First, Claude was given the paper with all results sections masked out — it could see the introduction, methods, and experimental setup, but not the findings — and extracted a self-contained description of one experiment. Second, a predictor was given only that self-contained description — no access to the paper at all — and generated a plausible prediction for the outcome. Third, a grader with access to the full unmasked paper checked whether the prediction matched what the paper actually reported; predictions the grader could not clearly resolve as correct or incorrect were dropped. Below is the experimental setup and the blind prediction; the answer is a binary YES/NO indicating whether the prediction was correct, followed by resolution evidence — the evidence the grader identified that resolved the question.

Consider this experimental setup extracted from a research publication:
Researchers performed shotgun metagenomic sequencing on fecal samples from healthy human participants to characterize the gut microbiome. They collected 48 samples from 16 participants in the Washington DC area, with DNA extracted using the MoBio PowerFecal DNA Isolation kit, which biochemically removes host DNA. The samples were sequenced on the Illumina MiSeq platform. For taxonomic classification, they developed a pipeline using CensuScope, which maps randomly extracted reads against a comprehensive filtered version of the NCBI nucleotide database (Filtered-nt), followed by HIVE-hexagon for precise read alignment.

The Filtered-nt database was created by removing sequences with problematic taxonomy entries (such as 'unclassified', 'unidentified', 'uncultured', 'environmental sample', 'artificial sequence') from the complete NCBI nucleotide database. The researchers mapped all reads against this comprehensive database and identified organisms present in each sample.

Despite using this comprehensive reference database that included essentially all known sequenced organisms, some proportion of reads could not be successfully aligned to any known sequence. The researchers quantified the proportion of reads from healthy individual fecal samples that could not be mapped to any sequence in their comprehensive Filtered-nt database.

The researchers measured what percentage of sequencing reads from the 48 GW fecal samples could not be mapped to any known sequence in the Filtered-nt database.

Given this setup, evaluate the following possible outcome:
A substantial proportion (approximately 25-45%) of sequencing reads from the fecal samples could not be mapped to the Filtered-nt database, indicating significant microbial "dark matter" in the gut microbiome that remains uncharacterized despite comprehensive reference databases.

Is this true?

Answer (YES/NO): NO